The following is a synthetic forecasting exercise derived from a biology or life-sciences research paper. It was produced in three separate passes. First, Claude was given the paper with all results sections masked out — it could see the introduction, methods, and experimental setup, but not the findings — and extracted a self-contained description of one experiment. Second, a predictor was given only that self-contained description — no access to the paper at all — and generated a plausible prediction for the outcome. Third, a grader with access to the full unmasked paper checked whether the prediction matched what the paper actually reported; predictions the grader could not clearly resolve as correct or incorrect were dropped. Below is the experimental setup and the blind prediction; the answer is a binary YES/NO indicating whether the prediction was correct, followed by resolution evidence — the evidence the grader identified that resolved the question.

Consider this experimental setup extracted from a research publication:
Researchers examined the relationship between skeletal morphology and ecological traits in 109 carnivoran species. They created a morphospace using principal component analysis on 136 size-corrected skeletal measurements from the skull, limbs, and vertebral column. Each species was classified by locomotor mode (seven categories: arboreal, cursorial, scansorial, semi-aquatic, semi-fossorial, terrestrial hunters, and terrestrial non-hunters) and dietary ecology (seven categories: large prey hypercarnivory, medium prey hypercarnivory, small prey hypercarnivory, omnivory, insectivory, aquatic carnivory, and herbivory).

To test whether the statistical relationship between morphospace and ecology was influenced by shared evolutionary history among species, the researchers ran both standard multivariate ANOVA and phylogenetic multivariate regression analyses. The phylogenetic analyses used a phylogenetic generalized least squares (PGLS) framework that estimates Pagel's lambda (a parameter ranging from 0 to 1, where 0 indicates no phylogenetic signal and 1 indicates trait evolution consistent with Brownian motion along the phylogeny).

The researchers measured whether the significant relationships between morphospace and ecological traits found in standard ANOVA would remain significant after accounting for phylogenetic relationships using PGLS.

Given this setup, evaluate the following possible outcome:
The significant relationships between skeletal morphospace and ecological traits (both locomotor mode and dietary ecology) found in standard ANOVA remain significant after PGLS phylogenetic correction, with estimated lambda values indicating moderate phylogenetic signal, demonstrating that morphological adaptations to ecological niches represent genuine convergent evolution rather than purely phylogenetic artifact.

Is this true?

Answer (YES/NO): NO